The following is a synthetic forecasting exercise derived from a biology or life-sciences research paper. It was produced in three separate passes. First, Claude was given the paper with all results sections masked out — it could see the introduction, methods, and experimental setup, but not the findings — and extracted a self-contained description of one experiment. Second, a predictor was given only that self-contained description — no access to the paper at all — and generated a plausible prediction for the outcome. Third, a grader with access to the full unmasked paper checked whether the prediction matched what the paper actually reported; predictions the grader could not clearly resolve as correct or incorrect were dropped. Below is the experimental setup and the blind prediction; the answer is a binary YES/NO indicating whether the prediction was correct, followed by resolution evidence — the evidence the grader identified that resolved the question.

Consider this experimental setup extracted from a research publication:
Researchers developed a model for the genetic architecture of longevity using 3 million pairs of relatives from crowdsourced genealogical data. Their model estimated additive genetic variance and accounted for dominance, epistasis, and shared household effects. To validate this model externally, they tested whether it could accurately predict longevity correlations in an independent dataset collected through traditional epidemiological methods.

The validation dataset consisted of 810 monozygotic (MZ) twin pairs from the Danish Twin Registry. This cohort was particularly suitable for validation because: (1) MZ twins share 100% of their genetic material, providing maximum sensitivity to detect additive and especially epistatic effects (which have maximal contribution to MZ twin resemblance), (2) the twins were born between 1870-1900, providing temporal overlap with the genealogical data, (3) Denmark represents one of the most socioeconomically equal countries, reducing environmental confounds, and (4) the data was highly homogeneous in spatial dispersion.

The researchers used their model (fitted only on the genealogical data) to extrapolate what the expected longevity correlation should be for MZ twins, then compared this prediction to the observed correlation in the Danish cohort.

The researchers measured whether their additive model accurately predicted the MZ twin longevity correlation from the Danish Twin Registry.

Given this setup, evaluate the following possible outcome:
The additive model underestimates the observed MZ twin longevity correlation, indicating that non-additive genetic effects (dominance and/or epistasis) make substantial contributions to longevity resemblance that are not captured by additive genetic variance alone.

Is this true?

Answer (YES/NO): NO